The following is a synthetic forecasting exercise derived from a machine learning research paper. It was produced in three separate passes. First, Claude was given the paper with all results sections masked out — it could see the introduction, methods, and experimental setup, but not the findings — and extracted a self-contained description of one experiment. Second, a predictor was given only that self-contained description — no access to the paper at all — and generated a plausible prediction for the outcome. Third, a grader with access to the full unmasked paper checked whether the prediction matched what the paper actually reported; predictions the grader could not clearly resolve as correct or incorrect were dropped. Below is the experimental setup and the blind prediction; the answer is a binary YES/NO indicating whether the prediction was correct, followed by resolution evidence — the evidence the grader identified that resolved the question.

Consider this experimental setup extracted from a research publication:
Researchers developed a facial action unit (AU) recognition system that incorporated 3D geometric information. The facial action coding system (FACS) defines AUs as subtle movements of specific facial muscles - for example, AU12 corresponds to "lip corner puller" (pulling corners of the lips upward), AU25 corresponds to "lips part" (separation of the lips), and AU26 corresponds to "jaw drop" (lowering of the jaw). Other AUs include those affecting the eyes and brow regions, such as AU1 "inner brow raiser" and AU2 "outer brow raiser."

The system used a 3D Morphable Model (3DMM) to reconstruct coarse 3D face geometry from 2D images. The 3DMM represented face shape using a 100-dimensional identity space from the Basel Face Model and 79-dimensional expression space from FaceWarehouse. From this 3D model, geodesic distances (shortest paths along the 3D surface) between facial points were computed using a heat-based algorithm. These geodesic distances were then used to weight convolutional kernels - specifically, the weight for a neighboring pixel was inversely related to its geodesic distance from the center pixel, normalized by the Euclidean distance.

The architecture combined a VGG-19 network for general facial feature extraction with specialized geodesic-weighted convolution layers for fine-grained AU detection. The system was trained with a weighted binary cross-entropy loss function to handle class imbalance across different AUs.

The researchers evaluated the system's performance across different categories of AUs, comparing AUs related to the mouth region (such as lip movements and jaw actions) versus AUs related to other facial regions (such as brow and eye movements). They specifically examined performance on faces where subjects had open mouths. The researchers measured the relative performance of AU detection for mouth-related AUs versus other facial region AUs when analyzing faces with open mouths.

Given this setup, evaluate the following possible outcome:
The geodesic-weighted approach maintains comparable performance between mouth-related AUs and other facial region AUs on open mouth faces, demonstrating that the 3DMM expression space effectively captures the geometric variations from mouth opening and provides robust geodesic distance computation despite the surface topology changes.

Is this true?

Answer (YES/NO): NO